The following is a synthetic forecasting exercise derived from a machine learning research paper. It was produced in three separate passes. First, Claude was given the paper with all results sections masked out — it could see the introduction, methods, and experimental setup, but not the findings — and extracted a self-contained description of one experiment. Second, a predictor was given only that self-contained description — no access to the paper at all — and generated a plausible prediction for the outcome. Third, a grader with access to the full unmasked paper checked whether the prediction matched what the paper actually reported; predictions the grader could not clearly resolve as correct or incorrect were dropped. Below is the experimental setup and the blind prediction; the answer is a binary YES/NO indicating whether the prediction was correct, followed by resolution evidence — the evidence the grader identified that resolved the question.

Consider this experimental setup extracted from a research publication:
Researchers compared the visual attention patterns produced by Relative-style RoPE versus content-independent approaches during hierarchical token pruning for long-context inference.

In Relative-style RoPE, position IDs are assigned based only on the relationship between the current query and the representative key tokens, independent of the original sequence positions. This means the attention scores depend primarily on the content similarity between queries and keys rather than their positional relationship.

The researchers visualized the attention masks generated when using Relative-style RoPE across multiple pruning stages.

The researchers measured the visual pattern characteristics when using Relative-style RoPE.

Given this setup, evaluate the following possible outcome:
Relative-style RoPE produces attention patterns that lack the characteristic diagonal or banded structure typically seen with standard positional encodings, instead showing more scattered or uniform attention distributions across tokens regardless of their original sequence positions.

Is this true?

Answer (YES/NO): NO